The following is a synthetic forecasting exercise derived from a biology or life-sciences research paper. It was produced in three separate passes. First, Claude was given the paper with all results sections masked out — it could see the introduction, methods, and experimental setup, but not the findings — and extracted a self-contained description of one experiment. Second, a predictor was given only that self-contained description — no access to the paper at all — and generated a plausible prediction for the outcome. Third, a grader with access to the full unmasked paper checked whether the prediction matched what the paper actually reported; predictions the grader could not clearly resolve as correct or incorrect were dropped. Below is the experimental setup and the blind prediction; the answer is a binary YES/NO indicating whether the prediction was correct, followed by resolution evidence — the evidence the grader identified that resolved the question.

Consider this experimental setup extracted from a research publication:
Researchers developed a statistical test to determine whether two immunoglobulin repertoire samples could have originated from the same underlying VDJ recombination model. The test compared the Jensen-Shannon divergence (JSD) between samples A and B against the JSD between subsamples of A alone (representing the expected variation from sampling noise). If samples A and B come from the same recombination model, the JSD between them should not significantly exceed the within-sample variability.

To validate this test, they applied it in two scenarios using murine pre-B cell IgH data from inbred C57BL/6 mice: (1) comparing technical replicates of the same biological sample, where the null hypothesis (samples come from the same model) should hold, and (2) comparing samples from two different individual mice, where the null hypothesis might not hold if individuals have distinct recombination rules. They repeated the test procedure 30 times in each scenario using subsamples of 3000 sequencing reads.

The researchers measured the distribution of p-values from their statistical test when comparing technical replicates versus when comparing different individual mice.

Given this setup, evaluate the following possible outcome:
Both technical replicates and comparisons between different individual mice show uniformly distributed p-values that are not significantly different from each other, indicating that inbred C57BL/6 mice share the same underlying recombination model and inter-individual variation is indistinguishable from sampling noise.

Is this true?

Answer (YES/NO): NO